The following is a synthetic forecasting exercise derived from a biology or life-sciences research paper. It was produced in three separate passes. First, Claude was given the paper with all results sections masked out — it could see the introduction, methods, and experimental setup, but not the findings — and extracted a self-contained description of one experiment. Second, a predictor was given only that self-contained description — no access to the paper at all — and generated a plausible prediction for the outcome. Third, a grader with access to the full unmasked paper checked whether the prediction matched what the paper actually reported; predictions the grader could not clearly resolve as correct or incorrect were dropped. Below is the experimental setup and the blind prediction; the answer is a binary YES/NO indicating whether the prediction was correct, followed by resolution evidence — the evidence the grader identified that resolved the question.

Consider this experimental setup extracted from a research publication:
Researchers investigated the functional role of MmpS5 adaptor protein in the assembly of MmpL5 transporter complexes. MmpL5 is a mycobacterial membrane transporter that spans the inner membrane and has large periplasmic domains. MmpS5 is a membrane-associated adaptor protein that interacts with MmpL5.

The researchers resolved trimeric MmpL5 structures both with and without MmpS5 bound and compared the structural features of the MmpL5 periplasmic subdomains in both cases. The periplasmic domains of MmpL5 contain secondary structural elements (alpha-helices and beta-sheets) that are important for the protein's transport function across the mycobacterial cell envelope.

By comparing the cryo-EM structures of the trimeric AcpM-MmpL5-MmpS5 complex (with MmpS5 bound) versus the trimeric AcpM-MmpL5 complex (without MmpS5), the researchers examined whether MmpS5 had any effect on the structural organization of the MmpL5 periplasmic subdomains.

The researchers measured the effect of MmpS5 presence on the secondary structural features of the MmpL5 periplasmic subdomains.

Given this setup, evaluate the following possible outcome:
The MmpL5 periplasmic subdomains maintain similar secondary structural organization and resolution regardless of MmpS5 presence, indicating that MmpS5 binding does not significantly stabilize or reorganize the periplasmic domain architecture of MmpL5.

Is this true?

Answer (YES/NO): NO